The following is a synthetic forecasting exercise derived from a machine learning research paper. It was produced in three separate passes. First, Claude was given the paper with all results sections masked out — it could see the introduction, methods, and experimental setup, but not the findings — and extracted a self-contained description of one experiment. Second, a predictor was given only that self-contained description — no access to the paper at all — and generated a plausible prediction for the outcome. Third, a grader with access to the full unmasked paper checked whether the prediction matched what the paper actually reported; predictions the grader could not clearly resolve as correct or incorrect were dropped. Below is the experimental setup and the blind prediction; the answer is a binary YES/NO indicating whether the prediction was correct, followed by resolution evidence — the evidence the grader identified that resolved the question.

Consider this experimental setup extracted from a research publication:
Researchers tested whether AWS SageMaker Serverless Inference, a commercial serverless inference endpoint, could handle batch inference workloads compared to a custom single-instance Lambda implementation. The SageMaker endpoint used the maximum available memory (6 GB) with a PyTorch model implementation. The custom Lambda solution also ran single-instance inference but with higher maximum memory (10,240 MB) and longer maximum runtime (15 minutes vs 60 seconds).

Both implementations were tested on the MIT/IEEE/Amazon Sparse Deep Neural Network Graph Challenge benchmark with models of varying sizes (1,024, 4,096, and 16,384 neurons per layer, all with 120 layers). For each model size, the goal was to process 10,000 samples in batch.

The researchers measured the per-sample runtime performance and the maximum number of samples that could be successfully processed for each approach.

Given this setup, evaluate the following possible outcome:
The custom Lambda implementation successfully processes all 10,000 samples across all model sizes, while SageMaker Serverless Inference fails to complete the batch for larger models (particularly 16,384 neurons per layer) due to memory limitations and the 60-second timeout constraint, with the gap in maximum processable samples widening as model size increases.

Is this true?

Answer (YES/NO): YES